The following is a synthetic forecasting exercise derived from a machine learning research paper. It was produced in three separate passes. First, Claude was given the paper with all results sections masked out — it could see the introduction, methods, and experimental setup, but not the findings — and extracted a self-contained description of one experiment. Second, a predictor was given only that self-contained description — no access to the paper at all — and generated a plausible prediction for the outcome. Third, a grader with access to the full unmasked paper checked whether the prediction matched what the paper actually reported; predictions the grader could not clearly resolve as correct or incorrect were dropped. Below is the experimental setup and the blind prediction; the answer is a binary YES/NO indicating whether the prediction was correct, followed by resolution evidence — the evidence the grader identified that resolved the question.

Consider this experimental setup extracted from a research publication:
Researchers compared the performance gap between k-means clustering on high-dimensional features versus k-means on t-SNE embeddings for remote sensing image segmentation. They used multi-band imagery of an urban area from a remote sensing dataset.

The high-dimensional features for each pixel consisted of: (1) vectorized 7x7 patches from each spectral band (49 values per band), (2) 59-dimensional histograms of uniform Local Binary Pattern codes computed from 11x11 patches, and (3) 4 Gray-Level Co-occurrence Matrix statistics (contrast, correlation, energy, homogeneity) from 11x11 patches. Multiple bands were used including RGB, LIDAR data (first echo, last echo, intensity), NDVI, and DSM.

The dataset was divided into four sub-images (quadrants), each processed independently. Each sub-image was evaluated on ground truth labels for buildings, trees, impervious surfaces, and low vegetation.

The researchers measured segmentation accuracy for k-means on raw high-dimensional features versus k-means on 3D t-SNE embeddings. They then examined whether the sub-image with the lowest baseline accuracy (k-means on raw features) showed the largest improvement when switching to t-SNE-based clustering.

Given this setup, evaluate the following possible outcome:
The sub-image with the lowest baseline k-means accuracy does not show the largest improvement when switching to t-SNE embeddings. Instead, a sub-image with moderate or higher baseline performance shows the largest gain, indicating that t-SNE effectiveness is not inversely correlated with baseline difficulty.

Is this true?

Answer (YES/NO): NO